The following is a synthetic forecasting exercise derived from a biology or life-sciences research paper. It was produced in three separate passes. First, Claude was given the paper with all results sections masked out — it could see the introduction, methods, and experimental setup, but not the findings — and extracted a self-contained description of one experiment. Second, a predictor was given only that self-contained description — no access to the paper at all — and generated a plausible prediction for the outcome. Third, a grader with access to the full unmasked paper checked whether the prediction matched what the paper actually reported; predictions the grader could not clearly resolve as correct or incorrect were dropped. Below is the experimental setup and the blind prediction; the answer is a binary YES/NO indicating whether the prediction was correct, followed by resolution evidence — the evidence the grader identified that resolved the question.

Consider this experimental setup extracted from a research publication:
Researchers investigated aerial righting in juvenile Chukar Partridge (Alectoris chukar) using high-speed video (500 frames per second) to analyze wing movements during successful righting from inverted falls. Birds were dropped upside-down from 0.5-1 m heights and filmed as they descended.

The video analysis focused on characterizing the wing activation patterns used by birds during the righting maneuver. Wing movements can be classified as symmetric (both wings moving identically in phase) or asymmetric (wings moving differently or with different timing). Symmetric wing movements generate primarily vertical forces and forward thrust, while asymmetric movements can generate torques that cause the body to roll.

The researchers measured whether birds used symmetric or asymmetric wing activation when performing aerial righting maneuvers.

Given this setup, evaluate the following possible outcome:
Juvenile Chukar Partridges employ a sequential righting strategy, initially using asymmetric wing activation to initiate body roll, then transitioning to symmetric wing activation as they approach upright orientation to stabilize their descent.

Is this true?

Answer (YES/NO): NO